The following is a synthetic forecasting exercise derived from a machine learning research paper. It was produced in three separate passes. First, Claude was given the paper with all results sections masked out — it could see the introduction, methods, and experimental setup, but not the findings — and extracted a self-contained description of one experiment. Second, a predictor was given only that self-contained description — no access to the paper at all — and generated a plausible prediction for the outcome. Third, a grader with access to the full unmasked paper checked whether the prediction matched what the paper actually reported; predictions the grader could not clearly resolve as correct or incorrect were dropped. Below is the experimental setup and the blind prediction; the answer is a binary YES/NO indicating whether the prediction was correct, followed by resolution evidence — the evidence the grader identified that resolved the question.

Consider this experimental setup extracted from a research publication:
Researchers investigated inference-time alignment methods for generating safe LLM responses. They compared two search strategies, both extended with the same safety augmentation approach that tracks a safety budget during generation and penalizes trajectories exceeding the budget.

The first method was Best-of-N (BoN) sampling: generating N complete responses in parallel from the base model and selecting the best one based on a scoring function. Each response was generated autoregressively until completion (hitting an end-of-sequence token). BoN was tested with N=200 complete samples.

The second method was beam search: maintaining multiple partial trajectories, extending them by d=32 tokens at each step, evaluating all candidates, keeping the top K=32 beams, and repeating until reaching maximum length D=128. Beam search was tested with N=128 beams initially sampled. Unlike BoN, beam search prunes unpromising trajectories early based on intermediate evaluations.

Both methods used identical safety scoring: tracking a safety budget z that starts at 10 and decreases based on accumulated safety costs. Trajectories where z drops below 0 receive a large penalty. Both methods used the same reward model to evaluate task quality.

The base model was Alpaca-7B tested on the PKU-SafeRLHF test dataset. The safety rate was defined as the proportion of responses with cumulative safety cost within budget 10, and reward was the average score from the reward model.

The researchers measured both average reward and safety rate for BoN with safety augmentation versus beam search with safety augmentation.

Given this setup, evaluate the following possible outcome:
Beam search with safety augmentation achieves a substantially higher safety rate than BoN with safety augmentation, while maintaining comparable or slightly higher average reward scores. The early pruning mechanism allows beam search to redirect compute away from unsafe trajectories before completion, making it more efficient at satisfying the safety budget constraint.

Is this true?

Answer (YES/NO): NO